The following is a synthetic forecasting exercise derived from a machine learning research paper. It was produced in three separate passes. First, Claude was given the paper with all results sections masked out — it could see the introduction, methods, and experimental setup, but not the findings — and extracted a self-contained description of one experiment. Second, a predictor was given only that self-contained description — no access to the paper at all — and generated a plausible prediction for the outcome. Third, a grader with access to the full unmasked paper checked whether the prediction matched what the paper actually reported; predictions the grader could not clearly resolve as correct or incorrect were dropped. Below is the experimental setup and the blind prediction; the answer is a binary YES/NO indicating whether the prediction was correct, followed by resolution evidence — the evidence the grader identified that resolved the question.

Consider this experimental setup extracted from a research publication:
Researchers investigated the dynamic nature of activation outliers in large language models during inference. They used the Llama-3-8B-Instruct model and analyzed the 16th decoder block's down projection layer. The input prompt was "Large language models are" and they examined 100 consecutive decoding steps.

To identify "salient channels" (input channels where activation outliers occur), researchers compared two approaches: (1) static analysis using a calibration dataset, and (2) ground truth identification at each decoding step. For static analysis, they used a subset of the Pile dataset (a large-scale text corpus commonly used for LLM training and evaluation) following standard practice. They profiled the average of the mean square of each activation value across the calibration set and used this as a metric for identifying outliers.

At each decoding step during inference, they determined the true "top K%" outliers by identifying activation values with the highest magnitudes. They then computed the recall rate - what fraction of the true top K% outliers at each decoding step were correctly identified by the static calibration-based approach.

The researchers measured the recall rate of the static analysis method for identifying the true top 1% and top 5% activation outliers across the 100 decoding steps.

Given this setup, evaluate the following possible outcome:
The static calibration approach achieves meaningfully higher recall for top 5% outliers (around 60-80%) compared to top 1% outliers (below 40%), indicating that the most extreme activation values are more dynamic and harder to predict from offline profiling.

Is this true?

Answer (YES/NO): NO